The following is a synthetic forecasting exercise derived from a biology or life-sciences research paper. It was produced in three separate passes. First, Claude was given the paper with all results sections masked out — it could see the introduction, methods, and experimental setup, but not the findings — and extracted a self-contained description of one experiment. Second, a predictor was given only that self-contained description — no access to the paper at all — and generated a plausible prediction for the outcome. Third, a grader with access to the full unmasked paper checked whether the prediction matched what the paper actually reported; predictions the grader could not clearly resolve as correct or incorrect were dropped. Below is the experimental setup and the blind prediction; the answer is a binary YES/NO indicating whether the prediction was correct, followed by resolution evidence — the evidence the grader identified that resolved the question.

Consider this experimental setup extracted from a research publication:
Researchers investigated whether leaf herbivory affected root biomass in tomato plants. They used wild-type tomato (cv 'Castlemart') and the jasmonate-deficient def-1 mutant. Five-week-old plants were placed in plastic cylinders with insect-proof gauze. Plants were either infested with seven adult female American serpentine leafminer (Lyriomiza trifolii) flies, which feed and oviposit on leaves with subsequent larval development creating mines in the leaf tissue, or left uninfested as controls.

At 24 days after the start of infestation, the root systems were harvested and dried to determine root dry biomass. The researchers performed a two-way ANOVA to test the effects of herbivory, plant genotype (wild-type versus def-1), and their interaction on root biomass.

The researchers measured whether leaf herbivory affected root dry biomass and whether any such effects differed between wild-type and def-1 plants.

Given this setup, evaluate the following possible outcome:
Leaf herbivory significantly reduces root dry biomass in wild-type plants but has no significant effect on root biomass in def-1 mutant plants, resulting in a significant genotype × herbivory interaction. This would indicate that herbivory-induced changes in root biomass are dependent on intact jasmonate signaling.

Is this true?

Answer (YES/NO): NO